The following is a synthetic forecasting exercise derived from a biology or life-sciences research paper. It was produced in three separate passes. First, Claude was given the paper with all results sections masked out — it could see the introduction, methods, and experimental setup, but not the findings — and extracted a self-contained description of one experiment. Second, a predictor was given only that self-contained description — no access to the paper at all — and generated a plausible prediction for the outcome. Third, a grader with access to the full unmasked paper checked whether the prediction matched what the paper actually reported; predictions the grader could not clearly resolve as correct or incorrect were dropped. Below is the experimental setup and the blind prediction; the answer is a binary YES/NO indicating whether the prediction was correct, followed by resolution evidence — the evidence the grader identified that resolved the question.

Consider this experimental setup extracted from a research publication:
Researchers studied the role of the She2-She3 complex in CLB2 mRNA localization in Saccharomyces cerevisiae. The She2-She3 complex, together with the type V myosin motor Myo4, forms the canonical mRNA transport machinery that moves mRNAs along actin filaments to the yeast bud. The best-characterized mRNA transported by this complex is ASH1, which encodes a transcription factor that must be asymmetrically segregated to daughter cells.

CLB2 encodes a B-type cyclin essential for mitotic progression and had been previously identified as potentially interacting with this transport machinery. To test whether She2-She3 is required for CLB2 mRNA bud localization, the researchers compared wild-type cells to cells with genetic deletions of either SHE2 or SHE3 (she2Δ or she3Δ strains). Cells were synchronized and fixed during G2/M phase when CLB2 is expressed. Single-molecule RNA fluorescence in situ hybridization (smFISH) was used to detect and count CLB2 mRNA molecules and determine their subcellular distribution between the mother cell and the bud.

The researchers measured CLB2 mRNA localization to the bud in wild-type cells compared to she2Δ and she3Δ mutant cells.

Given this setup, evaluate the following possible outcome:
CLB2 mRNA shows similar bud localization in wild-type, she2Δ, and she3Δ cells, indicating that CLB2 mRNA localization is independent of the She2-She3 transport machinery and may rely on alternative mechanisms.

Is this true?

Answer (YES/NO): NO